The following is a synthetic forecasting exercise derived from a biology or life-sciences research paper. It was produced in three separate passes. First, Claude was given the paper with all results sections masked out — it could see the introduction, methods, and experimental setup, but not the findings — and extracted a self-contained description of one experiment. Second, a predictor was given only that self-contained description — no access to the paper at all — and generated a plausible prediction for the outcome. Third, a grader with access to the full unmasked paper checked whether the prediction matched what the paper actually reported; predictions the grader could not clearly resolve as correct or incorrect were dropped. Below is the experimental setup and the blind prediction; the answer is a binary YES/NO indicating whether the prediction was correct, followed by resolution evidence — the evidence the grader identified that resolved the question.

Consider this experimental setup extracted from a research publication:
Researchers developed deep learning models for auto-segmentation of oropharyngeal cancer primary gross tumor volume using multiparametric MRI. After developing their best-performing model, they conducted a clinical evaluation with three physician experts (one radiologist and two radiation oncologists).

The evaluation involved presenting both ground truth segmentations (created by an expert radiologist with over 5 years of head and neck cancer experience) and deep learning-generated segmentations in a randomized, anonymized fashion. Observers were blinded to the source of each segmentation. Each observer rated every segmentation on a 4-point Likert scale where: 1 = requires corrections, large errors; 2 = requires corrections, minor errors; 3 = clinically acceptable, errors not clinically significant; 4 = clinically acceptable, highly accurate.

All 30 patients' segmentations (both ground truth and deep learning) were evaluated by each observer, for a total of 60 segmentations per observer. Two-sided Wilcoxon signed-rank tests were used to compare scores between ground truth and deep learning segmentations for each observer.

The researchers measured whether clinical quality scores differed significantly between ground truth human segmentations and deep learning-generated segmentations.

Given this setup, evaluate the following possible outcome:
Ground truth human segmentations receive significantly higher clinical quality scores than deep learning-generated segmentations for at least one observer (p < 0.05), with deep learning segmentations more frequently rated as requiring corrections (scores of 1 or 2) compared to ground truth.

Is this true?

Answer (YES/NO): NO